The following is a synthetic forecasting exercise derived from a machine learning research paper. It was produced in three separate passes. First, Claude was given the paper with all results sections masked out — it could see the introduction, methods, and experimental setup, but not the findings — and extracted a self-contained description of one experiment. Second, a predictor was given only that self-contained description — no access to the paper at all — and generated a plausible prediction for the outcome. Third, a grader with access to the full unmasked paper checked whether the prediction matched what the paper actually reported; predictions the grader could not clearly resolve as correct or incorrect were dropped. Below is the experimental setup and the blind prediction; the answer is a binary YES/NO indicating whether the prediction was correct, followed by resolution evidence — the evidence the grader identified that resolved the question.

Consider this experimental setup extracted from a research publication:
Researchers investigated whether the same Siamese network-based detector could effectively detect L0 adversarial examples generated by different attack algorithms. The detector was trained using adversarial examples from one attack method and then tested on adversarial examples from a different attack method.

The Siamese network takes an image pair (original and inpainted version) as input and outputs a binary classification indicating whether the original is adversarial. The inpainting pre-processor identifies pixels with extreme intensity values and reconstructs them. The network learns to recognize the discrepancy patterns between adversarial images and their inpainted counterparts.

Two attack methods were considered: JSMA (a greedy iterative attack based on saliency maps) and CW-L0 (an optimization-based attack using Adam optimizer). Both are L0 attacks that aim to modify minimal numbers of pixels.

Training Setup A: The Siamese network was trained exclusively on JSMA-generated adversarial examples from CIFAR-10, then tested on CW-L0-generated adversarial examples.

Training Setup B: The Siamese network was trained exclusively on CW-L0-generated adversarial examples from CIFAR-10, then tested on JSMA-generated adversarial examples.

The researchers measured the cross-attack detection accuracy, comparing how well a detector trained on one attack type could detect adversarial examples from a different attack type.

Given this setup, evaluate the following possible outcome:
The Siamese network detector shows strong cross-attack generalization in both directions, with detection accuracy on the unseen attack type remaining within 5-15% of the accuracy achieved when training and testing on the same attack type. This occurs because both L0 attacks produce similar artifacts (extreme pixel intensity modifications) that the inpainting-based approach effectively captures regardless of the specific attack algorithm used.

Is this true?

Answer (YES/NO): NO